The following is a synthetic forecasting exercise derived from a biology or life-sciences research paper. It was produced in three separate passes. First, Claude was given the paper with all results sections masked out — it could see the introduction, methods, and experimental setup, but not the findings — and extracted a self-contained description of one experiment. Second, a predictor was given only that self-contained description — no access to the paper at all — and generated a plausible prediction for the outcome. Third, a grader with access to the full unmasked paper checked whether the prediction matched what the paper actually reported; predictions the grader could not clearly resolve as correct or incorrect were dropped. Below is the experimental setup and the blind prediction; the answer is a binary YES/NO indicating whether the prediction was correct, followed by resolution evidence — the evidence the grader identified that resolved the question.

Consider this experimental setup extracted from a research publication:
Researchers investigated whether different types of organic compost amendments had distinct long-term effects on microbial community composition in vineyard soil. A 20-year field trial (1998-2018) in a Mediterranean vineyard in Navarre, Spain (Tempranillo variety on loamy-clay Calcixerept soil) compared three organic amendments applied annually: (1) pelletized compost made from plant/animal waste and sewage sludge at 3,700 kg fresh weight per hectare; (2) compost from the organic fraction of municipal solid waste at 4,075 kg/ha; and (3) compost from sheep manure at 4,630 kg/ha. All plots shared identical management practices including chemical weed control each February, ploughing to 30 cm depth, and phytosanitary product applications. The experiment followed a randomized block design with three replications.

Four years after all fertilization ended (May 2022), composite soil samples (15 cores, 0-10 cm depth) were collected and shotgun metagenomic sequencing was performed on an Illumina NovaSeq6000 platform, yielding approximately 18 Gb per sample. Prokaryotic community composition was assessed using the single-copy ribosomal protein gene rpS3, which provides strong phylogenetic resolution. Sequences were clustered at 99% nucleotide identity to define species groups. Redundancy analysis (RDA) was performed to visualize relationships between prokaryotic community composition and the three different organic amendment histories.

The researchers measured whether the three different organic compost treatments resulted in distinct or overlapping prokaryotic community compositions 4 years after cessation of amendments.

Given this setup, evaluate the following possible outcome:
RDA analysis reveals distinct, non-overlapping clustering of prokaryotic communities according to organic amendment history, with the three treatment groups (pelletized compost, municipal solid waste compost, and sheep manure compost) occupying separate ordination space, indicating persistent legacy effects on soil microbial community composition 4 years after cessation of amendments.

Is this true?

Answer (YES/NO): NO